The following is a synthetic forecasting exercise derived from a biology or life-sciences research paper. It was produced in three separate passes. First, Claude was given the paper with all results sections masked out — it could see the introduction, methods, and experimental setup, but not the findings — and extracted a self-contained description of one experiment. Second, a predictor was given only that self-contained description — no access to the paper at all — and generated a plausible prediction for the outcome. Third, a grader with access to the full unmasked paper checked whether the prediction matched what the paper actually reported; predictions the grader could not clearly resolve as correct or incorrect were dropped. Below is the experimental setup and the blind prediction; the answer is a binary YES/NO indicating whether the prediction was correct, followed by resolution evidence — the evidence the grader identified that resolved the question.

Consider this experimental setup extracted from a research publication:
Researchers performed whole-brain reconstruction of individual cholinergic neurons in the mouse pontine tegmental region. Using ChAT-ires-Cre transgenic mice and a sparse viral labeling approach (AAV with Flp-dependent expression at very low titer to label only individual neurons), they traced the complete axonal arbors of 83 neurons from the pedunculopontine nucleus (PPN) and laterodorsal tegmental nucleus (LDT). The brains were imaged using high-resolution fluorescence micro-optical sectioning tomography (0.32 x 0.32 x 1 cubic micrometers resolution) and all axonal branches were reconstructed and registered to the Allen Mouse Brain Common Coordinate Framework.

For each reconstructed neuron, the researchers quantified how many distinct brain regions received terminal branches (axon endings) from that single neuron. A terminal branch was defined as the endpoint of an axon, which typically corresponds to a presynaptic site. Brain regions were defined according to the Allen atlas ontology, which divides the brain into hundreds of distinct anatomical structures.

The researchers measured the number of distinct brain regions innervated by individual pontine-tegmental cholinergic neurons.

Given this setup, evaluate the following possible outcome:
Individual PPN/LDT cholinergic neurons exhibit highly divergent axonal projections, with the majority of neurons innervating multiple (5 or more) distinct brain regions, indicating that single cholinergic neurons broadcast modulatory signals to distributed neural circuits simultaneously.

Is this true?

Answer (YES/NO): YES